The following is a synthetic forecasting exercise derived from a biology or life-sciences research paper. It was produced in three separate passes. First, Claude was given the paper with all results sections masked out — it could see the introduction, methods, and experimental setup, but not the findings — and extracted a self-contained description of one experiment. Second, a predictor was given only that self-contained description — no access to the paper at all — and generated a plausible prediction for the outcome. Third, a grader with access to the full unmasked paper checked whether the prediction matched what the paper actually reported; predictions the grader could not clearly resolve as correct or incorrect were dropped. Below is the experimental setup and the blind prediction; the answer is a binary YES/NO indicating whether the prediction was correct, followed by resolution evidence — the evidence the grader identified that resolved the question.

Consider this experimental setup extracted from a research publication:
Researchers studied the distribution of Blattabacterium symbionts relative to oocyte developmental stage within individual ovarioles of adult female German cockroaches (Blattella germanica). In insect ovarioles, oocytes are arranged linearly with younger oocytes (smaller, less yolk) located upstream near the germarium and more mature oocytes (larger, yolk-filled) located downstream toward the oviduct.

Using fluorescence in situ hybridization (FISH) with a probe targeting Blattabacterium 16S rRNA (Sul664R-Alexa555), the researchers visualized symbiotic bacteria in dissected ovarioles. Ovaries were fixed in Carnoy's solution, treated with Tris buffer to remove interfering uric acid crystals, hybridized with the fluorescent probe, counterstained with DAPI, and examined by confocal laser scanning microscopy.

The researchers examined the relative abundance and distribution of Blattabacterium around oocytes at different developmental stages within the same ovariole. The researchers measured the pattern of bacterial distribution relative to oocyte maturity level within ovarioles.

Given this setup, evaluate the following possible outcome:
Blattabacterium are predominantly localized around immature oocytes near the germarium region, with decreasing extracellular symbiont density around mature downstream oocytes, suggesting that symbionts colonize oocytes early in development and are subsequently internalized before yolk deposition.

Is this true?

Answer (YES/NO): NO